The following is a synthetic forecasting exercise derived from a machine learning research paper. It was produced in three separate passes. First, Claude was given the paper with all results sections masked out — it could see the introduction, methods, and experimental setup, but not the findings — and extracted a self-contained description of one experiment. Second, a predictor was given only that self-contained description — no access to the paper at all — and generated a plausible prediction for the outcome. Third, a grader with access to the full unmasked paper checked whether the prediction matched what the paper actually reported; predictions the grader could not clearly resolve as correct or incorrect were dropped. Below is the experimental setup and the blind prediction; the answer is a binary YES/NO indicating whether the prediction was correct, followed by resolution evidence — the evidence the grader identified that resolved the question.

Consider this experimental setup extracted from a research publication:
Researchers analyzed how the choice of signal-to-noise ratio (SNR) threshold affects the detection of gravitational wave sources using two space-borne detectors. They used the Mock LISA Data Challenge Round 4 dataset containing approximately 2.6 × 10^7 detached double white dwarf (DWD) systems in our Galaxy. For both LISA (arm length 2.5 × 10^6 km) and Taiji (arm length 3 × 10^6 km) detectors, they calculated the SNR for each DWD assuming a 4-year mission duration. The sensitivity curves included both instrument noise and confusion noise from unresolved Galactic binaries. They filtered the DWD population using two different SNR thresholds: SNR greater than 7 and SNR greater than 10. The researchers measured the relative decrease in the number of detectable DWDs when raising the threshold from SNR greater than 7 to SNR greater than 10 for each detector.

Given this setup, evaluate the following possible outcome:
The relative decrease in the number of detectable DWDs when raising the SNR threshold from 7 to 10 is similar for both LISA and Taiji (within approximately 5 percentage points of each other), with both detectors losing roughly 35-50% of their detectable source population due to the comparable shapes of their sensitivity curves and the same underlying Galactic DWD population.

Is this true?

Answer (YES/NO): NO